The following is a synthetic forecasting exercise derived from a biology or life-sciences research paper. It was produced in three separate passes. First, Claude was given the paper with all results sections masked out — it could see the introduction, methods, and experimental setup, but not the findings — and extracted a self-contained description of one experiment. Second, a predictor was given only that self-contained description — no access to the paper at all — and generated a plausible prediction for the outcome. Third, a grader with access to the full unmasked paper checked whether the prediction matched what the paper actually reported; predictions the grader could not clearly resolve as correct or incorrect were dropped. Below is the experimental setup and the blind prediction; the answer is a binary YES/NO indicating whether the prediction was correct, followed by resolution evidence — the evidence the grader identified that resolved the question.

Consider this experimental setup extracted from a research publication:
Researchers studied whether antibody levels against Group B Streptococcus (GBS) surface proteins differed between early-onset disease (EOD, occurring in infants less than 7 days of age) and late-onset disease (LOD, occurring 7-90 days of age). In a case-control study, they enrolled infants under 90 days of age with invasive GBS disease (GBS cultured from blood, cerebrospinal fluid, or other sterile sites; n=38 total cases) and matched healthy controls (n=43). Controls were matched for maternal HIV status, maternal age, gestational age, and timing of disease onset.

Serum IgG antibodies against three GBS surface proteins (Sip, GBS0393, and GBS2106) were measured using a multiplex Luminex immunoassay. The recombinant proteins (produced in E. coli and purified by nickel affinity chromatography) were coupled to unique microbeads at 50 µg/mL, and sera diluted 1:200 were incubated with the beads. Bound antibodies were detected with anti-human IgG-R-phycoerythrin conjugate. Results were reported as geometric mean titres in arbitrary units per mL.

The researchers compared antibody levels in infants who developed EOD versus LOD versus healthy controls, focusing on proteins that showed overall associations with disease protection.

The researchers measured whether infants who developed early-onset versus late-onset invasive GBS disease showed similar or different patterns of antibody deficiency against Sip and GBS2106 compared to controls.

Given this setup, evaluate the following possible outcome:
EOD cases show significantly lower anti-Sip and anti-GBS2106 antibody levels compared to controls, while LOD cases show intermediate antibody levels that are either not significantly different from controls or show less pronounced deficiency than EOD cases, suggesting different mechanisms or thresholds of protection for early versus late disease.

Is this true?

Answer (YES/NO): NO